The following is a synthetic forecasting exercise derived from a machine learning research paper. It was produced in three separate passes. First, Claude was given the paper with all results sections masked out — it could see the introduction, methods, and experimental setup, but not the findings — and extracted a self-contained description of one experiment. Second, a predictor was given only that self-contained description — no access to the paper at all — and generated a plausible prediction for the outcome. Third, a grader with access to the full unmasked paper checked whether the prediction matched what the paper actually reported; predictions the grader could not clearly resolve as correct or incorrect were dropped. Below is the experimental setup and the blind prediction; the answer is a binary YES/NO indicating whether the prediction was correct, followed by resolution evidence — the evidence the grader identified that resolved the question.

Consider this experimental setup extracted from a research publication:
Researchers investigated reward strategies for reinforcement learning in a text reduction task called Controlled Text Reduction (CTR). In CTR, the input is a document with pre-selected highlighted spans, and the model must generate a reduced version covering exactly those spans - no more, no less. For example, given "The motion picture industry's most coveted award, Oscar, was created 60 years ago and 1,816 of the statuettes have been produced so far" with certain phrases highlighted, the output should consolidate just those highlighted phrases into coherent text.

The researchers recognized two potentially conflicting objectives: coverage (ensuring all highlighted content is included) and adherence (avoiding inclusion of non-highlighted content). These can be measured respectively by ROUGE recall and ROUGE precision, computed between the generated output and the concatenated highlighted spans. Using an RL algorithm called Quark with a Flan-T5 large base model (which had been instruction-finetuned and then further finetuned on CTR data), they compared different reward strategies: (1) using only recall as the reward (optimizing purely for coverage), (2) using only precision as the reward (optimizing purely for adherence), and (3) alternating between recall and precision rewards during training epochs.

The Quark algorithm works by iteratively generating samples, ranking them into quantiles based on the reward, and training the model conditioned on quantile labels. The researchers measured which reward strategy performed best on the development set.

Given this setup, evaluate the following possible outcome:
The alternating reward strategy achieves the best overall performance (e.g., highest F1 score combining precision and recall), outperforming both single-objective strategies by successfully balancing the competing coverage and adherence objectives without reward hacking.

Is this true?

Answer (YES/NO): NO